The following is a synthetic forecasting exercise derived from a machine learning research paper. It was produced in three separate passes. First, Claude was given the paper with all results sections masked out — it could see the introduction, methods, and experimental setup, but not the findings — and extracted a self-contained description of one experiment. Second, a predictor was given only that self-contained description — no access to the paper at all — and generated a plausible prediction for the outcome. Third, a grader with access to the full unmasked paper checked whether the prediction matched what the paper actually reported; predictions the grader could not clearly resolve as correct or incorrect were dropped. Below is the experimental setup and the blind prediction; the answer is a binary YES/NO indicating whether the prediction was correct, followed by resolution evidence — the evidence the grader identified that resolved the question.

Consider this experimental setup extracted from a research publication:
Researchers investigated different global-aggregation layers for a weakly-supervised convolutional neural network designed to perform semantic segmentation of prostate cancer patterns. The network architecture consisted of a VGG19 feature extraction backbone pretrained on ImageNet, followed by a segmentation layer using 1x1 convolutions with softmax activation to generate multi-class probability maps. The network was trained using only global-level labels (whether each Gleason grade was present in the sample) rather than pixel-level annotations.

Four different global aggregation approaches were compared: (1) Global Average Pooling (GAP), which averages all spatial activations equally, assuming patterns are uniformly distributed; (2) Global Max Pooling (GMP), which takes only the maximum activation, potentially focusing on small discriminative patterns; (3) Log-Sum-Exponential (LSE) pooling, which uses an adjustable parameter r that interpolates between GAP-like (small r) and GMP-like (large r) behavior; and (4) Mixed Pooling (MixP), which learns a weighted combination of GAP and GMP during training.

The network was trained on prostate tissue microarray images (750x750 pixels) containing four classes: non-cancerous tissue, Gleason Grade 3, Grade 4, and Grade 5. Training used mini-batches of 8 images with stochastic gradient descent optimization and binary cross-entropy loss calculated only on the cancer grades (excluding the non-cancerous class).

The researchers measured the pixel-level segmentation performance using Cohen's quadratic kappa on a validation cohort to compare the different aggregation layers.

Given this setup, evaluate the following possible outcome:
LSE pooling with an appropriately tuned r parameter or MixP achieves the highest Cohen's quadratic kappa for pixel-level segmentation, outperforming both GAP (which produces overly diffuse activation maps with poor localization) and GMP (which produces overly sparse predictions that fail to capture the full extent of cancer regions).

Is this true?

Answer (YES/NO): YES